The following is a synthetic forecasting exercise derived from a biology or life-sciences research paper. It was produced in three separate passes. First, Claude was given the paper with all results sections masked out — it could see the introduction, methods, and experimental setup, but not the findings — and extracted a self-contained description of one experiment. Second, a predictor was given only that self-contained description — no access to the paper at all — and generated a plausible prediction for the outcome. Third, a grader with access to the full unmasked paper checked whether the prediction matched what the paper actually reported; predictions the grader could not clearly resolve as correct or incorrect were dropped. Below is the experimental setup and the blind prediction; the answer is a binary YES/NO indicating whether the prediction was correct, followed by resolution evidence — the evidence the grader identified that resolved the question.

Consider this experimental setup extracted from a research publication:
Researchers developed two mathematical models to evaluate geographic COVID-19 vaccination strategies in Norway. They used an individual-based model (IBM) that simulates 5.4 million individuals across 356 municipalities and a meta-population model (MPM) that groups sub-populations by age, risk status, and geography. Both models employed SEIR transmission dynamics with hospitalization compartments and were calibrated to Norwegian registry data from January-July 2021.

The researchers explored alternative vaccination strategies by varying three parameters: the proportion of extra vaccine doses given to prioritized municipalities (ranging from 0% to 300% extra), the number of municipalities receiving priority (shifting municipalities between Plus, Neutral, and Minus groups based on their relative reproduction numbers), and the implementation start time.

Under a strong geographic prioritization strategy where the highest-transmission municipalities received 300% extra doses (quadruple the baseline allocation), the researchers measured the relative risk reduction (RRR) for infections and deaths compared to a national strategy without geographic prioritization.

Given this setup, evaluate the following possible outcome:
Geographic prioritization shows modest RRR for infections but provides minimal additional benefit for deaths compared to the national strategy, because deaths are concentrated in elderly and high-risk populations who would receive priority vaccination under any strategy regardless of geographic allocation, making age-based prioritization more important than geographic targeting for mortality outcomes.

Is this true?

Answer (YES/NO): NO